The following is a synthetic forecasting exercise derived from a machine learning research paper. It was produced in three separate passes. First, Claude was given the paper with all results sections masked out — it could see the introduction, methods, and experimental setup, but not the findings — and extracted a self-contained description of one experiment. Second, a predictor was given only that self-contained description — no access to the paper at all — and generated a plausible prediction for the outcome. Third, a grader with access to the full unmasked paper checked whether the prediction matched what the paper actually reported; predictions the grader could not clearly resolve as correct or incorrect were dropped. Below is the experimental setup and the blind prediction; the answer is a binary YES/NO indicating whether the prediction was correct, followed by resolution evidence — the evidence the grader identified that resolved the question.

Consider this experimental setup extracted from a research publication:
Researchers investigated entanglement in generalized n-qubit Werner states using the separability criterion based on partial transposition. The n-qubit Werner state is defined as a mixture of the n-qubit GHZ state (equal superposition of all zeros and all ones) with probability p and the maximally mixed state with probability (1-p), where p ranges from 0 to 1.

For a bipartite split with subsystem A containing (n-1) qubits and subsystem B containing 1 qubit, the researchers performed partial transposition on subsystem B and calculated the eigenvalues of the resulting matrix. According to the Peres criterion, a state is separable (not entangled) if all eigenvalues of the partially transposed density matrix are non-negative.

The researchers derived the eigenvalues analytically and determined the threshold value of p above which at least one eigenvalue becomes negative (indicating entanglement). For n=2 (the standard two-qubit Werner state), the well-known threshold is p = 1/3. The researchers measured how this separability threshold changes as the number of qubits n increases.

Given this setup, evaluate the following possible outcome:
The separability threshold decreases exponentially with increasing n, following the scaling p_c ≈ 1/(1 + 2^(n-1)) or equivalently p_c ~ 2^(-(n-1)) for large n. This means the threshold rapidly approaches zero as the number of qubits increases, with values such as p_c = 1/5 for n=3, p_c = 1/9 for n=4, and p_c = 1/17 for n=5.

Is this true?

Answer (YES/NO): YES